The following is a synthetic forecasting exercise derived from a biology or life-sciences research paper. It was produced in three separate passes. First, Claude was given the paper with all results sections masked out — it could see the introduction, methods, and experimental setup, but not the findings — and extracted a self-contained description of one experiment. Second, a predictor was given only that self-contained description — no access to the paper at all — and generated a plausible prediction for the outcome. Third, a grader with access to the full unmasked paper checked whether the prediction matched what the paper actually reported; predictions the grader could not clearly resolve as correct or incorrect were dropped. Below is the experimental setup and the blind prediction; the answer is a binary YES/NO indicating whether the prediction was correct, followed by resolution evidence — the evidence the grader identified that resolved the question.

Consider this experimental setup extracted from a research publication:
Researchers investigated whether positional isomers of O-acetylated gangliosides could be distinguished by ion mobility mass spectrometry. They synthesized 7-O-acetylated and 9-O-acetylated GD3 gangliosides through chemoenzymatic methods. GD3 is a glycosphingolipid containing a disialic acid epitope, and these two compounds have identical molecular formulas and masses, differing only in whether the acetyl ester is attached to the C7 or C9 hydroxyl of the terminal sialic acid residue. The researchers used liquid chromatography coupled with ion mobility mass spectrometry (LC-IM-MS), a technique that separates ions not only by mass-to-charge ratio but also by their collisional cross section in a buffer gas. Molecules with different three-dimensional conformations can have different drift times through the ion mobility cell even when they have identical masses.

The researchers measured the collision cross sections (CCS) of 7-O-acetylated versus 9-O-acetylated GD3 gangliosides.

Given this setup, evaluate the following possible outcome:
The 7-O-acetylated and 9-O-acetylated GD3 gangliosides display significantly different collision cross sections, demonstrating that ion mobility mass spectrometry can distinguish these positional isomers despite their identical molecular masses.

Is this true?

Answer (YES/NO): YES